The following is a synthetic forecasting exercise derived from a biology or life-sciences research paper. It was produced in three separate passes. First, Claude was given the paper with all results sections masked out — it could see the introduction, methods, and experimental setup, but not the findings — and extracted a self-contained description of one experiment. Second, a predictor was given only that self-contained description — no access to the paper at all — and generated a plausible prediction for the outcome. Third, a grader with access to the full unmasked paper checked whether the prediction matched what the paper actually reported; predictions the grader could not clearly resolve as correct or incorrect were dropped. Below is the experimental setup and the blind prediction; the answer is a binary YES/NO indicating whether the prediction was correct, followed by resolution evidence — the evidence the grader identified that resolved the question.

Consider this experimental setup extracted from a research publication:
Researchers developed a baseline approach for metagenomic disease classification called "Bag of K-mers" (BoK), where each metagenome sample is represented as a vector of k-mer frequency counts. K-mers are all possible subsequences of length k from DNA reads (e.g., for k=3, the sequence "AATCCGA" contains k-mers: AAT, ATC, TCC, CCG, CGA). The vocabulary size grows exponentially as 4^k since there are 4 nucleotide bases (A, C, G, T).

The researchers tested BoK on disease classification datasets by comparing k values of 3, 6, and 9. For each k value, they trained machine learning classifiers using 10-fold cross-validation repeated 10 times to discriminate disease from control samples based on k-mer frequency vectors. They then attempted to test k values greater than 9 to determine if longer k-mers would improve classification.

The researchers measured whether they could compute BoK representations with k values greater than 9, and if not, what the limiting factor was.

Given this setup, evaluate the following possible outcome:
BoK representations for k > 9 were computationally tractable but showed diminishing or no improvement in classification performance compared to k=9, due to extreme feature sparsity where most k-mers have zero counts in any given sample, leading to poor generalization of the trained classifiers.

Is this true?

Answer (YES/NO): NO